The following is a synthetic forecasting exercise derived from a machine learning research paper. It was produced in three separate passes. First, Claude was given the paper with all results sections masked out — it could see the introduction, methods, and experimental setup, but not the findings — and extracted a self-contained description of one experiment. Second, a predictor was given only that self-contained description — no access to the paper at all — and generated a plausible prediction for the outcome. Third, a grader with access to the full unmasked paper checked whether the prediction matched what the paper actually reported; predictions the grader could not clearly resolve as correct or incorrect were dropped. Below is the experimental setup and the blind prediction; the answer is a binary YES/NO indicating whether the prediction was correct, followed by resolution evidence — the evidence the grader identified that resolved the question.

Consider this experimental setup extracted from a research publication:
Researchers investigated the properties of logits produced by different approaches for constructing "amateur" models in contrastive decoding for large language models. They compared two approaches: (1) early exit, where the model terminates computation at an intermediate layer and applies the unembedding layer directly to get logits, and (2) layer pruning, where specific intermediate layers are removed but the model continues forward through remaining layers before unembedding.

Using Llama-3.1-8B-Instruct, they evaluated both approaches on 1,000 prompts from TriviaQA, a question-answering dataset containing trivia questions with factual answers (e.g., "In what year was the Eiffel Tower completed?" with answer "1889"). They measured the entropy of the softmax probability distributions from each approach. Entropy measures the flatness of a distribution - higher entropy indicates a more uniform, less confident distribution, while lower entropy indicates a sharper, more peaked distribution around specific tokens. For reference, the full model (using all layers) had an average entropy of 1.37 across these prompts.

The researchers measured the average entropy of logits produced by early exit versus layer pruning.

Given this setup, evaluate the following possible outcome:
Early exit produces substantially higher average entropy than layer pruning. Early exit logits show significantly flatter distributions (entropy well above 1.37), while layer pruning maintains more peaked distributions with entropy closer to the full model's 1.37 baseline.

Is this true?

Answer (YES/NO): YES